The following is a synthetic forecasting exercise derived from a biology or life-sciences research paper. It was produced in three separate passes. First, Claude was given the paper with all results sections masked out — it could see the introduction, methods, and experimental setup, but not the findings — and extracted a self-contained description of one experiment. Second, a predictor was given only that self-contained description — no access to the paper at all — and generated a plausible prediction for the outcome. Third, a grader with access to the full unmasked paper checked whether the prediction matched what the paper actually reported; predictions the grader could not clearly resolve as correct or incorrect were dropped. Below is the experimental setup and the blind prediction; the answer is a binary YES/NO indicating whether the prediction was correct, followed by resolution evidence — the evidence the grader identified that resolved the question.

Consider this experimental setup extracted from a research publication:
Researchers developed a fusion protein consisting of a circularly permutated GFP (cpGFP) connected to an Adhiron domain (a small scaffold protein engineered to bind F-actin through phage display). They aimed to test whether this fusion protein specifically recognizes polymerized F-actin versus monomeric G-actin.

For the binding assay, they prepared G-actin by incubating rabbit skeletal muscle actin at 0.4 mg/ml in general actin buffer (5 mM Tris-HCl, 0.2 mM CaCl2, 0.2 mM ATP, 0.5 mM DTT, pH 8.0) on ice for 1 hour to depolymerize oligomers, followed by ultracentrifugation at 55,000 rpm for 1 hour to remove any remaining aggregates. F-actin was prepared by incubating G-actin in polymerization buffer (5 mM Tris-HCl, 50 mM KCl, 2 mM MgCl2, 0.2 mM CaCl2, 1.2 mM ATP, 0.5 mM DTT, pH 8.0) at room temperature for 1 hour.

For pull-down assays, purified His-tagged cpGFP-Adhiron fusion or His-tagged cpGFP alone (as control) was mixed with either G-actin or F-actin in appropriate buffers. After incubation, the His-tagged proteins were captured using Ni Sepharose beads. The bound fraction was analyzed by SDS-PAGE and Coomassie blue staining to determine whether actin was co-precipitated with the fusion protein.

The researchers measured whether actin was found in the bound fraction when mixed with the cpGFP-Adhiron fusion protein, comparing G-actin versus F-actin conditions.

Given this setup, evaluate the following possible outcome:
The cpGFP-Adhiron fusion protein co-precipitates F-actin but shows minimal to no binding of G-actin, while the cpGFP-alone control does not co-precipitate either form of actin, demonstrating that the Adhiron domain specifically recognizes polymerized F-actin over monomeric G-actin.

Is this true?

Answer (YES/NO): YES